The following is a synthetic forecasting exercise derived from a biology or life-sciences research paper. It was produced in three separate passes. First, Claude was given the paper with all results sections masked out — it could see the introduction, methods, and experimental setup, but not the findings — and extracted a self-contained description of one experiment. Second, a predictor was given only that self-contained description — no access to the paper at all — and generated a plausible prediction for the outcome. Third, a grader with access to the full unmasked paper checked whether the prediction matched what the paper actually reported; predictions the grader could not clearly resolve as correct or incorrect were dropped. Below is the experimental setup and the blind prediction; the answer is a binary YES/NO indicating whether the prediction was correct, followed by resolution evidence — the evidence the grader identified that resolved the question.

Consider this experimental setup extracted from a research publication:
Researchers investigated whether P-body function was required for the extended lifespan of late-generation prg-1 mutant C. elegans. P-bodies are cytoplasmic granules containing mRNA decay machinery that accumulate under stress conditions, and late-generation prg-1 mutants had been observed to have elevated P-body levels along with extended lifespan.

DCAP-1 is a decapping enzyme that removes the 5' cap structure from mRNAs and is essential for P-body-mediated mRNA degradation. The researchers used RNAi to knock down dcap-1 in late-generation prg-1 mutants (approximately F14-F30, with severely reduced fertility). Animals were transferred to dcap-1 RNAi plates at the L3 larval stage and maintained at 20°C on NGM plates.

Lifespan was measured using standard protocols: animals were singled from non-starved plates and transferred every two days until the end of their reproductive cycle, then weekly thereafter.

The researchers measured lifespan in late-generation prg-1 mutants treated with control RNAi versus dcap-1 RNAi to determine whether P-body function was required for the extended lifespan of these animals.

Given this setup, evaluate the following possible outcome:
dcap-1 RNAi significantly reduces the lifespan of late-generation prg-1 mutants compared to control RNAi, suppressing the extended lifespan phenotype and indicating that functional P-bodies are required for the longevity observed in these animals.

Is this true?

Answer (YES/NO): YES